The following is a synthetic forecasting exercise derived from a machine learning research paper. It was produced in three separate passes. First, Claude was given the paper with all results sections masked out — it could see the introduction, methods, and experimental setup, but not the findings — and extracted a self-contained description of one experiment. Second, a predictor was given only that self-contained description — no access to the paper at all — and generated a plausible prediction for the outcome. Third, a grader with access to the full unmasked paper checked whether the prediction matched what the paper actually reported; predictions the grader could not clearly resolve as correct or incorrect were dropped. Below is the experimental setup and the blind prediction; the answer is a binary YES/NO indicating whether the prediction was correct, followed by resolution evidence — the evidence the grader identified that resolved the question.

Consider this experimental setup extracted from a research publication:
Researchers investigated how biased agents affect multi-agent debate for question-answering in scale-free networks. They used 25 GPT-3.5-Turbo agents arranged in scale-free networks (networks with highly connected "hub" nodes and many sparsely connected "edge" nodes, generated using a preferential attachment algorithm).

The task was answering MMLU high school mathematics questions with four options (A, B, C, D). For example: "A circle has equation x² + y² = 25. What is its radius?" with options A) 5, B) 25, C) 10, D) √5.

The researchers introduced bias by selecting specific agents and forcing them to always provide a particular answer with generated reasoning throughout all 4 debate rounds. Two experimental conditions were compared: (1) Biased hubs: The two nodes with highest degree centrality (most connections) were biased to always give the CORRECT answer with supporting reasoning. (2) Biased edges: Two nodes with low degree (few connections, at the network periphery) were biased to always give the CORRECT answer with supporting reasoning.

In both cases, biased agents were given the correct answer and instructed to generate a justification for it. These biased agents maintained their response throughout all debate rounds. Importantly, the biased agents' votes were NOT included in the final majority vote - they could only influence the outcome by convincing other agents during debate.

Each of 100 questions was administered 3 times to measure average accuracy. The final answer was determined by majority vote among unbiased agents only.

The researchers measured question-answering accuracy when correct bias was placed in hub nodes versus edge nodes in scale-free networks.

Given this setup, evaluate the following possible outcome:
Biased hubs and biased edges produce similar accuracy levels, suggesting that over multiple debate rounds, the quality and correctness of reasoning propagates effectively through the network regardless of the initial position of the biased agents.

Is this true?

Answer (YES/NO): NO